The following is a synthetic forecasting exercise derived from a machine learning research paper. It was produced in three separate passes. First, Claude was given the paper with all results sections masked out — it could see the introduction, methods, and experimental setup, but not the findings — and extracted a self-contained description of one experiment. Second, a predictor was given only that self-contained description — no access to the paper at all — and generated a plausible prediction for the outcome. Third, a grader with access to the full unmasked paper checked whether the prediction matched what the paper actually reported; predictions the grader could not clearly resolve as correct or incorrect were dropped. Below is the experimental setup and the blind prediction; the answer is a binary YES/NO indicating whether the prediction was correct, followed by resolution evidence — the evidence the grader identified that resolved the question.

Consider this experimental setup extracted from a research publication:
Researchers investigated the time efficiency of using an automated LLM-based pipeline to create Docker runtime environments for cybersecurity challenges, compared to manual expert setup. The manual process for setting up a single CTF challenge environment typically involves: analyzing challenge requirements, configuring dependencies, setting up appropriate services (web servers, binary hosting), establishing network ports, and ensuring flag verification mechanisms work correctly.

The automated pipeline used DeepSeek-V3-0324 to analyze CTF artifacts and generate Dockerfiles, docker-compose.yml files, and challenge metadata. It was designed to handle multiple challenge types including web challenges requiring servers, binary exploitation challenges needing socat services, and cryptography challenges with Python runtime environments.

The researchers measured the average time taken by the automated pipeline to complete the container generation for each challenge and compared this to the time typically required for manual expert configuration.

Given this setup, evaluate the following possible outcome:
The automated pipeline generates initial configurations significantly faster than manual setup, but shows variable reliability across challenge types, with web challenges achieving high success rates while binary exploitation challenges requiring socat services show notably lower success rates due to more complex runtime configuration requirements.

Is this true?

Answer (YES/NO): NO